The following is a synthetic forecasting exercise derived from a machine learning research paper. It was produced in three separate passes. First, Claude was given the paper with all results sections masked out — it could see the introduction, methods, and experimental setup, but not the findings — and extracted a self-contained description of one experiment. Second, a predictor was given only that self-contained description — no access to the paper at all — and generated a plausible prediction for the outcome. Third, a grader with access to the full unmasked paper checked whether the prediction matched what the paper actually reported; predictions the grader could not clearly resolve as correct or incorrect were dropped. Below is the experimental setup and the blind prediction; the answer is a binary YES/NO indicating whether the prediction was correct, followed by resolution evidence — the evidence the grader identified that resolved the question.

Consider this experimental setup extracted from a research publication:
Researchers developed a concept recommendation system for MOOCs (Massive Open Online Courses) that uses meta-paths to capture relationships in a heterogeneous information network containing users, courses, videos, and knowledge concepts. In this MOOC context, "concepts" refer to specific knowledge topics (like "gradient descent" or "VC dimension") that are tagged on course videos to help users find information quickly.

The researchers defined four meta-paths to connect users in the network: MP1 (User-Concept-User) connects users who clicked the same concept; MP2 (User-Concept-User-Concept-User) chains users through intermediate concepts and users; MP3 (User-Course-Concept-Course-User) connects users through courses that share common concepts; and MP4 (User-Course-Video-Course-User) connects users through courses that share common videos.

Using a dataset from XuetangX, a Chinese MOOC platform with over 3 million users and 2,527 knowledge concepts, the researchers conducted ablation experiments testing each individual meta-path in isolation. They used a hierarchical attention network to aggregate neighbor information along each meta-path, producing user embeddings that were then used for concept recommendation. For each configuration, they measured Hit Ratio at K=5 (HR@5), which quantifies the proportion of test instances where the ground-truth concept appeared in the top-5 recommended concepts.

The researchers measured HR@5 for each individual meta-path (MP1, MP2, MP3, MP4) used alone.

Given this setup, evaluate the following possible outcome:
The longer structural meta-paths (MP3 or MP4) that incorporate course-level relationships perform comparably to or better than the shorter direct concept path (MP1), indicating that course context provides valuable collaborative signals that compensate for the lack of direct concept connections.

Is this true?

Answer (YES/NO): NO